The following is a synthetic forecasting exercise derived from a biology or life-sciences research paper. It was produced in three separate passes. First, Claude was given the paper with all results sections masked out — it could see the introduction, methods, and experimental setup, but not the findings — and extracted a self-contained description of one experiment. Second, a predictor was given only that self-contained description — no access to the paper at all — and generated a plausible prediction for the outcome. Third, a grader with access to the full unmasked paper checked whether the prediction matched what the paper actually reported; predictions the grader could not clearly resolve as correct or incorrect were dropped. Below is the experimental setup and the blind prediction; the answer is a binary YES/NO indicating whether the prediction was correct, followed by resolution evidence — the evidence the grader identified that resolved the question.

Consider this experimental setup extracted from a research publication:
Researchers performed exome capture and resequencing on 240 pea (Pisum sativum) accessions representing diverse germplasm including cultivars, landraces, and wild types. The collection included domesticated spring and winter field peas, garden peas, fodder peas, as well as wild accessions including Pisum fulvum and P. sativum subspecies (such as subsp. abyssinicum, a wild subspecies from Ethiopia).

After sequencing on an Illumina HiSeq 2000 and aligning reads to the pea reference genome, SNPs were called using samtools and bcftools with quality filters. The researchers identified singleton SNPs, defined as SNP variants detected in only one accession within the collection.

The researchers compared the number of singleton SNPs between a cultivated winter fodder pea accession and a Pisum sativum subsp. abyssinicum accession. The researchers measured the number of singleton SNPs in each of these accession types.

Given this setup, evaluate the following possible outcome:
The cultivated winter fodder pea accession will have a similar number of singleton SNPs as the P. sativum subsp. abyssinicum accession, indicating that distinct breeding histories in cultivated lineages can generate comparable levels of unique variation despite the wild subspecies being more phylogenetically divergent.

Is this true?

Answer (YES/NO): NO